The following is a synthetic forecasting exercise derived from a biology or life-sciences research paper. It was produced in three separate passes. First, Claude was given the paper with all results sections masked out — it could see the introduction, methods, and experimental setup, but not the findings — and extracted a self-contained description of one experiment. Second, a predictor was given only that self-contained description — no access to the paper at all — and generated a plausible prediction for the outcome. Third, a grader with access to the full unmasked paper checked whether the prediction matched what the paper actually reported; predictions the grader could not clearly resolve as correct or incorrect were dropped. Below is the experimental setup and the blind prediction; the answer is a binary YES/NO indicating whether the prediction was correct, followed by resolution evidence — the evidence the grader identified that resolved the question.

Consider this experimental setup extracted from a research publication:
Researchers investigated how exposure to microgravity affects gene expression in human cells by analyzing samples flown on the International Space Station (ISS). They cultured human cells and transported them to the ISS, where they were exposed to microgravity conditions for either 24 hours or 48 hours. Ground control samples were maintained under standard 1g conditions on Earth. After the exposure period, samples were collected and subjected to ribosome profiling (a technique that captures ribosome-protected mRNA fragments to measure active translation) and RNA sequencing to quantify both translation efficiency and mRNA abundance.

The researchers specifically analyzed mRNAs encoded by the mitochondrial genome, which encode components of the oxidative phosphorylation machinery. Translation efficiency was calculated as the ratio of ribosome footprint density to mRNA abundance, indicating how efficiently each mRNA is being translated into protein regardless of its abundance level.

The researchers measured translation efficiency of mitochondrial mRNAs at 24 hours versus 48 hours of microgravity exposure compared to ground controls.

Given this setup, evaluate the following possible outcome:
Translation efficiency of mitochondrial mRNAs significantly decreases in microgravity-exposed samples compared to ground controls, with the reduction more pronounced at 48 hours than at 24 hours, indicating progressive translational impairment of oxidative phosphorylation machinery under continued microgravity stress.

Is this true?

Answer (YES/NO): NO